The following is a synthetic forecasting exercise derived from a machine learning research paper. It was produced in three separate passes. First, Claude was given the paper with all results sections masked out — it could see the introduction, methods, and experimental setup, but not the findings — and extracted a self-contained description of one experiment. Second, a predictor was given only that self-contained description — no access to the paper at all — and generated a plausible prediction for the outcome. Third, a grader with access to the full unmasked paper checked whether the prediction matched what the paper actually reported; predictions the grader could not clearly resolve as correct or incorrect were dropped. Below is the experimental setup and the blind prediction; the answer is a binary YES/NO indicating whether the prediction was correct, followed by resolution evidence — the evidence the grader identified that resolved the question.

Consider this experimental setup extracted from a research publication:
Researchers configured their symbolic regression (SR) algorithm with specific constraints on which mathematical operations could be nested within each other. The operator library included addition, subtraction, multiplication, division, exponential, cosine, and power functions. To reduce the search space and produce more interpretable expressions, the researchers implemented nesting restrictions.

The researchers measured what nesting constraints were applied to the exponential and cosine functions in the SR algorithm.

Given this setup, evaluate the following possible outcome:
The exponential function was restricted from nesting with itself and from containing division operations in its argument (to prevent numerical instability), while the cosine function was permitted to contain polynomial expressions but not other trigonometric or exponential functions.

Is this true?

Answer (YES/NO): NO